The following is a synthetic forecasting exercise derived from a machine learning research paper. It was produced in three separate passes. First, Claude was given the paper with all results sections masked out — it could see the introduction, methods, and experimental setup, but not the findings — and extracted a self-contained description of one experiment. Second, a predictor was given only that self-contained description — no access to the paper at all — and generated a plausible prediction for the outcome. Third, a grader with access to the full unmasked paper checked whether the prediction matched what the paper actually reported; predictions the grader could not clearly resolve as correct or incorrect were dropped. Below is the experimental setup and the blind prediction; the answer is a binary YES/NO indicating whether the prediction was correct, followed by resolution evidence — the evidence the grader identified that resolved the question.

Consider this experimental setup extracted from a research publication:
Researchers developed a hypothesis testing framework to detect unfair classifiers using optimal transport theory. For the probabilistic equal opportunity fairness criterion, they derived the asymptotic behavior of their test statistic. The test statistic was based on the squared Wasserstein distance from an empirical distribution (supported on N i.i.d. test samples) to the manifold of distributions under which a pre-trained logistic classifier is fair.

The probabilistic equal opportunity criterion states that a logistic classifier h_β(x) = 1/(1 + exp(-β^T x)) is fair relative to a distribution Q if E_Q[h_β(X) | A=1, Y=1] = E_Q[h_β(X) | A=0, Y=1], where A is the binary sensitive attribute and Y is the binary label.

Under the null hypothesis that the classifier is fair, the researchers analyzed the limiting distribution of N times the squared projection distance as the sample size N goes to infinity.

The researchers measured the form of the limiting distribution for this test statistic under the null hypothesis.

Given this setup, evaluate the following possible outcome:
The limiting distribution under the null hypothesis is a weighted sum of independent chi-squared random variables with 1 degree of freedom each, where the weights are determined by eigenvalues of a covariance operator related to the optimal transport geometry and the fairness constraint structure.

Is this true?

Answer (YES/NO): NO